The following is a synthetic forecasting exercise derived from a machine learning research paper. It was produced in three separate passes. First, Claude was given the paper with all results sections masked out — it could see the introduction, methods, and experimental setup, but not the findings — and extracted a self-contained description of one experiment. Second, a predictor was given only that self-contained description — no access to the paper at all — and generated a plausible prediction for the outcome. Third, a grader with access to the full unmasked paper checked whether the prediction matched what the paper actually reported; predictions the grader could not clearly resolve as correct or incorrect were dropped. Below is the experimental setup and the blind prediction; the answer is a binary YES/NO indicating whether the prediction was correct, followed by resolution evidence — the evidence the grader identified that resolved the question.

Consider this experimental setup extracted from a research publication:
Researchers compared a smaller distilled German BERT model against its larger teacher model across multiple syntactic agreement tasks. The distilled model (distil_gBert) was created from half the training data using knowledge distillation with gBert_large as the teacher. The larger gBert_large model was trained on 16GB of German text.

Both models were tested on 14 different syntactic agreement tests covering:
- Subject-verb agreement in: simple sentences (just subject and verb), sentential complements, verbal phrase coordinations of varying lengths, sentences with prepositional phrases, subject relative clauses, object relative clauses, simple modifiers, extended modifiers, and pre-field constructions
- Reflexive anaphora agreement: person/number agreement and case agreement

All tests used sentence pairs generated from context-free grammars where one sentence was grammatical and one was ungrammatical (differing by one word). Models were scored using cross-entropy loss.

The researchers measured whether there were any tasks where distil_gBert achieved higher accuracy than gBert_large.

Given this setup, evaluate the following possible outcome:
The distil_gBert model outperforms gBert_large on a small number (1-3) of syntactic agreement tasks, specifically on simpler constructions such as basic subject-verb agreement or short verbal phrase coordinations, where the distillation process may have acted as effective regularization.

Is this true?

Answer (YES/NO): YES